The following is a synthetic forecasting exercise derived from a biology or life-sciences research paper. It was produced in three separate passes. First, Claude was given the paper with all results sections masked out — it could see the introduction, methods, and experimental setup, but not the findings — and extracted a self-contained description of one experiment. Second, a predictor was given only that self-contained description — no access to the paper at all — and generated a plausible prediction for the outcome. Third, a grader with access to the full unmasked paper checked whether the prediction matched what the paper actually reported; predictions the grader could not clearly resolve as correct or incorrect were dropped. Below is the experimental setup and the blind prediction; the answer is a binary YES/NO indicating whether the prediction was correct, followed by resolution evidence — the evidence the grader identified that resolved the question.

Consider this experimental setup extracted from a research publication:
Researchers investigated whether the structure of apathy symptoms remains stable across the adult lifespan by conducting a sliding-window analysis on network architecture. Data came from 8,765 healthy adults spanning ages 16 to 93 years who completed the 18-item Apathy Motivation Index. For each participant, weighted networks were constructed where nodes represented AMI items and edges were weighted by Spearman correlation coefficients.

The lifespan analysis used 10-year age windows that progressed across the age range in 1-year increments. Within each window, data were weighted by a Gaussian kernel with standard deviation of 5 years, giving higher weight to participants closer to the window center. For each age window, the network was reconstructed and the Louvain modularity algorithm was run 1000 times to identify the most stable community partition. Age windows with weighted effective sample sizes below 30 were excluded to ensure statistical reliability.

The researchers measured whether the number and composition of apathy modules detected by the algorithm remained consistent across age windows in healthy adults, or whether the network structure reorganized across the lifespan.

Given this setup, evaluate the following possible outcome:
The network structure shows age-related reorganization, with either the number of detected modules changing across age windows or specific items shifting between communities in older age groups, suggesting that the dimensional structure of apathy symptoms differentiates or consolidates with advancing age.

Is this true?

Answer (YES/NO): NO